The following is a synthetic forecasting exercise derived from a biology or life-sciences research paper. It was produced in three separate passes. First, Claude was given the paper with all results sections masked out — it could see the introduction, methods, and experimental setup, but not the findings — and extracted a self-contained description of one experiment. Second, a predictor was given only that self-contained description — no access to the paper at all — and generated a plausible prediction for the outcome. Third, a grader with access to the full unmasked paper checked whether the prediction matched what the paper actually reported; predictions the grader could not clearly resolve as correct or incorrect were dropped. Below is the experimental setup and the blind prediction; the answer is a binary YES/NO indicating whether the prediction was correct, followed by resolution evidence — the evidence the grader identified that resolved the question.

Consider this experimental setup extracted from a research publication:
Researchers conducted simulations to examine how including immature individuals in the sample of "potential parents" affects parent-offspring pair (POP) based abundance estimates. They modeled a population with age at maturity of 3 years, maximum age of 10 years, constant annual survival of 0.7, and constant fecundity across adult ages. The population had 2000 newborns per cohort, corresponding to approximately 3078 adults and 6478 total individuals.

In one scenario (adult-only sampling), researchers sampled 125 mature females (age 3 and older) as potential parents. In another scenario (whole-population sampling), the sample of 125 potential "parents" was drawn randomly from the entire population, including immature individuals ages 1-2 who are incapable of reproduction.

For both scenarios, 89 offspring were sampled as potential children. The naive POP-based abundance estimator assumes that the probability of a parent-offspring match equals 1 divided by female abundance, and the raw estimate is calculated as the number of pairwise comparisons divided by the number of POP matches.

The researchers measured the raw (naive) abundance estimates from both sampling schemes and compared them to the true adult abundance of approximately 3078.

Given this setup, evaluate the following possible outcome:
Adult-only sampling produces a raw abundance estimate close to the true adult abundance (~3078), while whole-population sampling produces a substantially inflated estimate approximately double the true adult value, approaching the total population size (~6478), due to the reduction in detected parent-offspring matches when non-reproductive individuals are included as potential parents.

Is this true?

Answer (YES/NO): YES